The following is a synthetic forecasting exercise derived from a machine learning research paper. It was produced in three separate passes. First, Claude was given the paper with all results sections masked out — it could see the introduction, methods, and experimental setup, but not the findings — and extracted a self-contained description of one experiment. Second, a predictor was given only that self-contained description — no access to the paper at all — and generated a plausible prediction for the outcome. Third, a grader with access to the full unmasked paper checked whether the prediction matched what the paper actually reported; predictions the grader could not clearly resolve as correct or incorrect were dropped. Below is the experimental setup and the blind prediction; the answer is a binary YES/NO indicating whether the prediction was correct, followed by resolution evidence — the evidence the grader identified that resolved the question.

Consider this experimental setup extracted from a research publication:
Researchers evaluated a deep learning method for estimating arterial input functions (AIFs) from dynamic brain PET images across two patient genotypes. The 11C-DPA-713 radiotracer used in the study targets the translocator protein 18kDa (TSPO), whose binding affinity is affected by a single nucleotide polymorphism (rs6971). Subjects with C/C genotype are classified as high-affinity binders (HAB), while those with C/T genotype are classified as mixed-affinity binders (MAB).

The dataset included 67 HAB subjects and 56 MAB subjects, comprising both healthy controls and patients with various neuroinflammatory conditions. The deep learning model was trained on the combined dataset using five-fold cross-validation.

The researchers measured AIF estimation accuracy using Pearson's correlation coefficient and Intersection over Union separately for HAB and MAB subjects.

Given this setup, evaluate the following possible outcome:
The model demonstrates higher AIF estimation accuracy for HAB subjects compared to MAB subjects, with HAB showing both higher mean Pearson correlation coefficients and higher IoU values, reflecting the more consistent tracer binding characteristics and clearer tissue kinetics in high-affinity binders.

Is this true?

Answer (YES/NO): NO